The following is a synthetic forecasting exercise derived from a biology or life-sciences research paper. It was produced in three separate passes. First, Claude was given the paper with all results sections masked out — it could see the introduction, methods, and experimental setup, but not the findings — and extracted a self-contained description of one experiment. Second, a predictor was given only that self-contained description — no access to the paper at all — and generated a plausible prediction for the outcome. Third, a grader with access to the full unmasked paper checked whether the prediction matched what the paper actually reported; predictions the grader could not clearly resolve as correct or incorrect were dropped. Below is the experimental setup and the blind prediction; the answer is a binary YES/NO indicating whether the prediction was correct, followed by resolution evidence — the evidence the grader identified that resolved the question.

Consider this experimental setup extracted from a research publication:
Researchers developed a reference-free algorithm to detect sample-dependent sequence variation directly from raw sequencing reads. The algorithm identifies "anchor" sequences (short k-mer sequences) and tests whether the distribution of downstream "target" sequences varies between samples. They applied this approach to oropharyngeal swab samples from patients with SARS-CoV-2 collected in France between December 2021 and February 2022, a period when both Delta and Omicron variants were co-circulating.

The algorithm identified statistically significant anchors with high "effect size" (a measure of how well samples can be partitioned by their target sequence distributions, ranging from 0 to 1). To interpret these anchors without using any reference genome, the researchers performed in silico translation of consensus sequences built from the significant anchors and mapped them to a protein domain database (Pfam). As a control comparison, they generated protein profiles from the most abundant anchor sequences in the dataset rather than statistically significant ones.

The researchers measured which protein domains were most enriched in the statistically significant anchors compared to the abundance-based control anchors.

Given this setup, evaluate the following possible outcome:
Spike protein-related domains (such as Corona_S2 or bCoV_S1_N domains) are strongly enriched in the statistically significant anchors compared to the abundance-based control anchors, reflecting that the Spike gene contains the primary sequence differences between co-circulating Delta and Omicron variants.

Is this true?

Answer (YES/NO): YES